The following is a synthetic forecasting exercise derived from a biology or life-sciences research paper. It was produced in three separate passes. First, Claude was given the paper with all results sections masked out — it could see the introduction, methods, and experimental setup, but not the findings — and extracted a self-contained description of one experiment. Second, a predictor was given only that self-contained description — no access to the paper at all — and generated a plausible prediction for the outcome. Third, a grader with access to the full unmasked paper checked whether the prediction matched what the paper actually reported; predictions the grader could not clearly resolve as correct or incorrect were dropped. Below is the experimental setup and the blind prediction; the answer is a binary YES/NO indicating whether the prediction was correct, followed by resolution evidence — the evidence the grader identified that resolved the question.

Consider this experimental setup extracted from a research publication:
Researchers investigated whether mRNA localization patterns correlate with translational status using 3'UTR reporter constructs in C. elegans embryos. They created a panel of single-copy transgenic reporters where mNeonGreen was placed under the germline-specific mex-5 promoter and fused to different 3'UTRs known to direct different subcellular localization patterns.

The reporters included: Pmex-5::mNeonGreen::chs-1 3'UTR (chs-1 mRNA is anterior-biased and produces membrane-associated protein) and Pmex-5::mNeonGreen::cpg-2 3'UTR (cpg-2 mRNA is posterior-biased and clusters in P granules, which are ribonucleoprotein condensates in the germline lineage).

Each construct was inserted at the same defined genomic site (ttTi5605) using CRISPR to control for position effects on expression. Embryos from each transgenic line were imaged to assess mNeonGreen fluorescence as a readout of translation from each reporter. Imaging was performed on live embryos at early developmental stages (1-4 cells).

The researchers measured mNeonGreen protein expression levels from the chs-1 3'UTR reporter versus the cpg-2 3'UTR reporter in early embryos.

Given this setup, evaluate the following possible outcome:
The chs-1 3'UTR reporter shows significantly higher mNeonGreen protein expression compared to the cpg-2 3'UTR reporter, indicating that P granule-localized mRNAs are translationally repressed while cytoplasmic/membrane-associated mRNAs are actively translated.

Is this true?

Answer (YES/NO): NO